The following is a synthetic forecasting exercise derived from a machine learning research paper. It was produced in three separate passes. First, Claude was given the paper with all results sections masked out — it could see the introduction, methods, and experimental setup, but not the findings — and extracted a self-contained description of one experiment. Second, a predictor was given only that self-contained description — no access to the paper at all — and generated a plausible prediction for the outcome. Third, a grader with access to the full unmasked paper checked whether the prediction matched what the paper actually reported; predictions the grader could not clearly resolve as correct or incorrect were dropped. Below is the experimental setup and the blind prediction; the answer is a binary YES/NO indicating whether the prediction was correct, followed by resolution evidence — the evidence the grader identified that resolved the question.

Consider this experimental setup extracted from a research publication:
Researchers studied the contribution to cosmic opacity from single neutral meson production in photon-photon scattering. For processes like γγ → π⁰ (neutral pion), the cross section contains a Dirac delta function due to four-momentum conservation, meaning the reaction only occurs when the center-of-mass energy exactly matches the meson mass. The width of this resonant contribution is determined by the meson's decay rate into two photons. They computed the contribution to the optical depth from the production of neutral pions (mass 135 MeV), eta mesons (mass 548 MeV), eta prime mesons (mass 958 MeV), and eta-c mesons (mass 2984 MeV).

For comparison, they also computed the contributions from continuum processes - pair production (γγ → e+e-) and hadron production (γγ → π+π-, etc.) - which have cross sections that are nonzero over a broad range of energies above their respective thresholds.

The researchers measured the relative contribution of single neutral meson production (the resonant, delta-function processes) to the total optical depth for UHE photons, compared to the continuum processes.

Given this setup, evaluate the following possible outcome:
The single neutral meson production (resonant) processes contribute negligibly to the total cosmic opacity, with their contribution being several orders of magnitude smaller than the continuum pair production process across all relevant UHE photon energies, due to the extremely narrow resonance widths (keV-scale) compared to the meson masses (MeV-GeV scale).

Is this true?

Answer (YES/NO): YES